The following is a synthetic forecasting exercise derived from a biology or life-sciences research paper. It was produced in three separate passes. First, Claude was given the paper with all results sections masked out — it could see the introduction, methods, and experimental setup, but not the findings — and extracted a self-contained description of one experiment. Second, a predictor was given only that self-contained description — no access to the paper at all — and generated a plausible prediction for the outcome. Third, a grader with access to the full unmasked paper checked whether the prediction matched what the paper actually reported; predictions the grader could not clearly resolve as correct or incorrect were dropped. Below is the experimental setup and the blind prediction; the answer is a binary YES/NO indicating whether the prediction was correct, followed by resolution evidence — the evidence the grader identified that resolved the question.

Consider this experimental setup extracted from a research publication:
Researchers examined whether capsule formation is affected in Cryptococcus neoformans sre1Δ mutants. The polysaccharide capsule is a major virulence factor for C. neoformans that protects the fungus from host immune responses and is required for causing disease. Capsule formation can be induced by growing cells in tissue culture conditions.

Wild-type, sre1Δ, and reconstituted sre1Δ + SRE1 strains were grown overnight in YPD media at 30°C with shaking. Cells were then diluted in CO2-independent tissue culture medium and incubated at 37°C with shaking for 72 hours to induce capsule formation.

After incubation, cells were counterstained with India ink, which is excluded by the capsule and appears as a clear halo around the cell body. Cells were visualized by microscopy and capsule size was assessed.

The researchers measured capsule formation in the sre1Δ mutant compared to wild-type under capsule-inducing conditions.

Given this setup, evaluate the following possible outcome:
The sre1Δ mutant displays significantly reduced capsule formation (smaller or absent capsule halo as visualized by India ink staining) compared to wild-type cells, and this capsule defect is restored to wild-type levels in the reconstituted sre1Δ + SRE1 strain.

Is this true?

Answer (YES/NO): NO